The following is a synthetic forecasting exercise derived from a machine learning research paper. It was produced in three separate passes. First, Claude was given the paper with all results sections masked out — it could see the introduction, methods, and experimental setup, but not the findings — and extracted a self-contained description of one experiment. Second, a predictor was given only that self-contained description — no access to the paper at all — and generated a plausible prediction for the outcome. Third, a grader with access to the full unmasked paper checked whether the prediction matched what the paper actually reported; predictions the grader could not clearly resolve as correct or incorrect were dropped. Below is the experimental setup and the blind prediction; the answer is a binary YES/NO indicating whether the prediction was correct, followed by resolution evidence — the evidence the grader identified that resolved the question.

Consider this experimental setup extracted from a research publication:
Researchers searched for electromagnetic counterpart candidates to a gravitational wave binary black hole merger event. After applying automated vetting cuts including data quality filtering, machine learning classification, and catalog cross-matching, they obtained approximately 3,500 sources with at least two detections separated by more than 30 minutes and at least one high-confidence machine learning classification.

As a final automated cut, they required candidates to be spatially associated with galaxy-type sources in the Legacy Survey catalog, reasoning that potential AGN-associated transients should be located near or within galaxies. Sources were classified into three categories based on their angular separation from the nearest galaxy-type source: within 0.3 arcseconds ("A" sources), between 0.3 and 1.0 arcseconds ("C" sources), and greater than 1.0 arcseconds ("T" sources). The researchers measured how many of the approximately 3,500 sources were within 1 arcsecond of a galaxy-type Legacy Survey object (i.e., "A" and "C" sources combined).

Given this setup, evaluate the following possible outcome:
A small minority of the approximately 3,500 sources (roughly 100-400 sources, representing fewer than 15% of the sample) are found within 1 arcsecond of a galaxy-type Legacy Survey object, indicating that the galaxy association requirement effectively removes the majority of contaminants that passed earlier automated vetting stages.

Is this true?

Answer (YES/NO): NO